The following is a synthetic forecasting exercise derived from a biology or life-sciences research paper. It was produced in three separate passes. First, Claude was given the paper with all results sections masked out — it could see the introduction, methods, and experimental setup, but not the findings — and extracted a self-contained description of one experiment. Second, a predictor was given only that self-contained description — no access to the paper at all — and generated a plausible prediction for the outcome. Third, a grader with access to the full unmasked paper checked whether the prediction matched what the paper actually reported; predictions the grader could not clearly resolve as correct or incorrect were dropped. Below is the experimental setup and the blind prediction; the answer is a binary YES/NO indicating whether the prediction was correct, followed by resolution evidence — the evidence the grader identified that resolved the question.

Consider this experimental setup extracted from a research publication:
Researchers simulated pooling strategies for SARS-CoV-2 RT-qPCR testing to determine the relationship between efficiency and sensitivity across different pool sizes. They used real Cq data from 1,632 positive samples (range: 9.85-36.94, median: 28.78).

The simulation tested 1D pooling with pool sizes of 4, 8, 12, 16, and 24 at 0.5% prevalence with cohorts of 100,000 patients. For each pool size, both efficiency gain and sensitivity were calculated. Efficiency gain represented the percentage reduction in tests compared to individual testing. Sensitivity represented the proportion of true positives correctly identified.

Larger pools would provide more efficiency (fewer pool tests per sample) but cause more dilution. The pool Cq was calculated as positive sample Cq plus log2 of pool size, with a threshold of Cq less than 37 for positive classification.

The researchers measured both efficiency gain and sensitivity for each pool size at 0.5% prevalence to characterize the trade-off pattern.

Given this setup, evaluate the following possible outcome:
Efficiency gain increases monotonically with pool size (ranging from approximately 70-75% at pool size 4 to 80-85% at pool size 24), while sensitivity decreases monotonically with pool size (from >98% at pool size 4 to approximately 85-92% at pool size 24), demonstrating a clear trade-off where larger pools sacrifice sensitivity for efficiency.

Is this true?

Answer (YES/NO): NO